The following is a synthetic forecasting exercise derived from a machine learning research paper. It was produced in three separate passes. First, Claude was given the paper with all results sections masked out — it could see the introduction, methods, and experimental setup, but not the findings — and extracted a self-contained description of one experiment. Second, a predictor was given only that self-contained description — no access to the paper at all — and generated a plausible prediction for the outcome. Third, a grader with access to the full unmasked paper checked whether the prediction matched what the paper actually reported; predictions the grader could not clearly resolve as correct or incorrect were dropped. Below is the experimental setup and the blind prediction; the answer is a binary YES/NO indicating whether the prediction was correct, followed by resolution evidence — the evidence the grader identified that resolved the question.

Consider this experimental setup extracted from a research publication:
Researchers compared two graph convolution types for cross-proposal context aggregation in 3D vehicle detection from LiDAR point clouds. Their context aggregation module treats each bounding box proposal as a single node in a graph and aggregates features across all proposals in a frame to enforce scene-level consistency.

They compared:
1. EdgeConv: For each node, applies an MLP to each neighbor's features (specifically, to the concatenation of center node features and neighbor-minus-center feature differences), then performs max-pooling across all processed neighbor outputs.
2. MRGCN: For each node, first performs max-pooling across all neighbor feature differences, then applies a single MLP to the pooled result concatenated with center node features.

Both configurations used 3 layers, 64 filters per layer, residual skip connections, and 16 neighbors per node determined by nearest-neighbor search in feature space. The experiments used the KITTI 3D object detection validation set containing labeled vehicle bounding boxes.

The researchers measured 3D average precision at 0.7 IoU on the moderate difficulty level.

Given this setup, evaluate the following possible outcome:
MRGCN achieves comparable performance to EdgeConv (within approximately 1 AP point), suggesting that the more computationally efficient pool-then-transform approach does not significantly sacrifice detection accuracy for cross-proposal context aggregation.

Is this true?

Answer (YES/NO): NO